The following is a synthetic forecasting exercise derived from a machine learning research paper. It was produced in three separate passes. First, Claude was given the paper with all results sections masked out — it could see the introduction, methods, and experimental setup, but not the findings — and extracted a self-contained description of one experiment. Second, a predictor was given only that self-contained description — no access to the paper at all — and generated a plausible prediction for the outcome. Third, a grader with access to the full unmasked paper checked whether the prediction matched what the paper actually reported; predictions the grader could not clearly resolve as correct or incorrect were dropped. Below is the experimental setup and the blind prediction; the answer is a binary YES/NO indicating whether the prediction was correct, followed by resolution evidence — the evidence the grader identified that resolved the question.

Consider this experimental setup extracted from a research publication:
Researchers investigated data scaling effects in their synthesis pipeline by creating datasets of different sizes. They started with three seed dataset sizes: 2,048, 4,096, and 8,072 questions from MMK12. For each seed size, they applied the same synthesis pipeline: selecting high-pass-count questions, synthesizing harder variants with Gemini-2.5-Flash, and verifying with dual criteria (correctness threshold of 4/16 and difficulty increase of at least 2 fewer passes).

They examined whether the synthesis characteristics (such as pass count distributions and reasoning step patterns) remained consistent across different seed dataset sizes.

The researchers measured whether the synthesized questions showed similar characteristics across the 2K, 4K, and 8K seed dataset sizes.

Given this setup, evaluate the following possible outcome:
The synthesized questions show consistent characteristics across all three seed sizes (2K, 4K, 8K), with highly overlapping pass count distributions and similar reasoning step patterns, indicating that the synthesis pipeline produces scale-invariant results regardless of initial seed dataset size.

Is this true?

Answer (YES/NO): YES